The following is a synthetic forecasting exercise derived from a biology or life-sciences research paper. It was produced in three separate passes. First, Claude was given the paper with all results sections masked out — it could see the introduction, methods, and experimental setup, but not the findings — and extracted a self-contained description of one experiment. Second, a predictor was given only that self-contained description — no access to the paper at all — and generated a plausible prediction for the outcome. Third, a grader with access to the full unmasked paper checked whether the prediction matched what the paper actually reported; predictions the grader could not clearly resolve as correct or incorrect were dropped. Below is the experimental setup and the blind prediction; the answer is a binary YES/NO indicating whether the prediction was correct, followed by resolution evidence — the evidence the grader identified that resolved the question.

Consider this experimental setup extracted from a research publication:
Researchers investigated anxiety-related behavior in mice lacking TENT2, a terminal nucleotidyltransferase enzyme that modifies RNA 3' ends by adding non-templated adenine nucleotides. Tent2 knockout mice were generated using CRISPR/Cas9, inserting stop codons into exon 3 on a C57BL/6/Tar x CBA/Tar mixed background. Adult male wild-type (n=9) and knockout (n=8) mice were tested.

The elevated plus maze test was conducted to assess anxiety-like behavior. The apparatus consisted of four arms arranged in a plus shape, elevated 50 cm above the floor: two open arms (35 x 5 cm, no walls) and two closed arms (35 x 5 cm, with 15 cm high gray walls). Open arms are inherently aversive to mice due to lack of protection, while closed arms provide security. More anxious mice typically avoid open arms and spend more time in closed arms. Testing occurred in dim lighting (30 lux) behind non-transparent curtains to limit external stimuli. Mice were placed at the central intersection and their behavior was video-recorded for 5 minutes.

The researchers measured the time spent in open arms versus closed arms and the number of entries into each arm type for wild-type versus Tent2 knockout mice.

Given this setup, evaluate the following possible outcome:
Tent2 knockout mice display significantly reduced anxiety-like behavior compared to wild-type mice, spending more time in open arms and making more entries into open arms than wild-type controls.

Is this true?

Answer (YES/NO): NO